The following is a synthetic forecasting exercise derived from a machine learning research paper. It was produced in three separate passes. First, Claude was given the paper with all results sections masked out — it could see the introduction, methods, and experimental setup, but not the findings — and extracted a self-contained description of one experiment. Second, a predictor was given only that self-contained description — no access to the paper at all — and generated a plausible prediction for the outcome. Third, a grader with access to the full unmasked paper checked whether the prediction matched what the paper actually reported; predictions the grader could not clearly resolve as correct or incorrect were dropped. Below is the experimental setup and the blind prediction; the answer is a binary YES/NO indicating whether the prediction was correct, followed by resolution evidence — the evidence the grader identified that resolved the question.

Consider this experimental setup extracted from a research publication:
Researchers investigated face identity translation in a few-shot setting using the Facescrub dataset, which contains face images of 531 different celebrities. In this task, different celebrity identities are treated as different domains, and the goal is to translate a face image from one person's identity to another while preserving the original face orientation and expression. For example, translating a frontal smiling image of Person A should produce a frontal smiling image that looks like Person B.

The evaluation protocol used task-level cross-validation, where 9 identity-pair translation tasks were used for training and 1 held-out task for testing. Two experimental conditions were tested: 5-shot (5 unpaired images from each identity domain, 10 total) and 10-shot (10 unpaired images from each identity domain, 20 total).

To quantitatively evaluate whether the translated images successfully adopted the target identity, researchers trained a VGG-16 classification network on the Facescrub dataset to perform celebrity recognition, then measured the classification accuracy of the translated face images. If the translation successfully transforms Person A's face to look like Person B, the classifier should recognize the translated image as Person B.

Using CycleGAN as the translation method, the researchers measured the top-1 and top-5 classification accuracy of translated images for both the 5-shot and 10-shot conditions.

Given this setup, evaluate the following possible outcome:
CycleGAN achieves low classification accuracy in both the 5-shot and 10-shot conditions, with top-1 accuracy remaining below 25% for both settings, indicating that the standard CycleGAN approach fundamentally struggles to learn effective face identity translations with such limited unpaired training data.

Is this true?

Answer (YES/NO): YES